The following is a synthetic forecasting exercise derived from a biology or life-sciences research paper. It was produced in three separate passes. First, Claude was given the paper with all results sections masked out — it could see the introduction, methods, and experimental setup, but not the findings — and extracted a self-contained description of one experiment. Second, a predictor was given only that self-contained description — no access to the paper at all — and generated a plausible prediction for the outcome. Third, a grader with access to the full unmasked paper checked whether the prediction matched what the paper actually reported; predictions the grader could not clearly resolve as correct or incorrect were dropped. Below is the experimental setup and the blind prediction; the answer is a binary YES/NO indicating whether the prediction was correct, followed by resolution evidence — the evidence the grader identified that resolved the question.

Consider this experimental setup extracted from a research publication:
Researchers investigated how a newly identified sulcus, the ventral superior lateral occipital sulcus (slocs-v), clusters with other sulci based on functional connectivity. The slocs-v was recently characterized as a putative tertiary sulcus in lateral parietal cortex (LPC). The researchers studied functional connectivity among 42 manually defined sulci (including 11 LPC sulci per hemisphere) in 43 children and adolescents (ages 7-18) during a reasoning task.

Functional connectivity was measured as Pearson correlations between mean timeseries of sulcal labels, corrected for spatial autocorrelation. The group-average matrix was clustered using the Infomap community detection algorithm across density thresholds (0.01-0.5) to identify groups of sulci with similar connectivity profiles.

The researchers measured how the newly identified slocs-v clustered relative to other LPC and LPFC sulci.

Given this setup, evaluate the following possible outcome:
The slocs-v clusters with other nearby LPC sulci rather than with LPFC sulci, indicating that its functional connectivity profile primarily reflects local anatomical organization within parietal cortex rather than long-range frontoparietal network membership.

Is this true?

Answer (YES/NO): NO